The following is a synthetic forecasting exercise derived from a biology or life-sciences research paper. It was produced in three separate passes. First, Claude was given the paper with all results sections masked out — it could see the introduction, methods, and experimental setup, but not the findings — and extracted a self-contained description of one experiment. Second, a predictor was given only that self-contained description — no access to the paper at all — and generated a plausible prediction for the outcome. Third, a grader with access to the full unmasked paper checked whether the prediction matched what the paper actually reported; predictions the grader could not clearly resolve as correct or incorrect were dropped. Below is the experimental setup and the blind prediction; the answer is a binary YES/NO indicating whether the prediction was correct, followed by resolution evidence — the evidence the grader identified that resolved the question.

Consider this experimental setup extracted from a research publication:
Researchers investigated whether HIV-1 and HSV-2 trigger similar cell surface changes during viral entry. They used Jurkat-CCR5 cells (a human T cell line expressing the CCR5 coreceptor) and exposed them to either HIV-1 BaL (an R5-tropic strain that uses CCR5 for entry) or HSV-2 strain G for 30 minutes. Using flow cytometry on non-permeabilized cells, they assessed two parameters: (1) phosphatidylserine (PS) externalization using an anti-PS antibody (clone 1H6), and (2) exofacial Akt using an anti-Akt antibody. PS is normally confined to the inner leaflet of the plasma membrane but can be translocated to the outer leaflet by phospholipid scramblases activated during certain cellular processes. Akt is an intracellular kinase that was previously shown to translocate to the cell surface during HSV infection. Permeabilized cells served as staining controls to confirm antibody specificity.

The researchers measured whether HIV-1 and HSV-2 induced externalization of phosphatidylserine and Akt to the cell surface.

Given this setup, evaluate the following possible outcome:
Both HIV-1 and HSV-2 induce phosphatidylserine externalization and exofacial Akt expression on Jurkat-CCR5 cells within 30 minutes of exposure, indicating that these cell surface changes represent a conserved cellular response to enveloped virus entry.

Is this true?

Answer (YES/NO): NO